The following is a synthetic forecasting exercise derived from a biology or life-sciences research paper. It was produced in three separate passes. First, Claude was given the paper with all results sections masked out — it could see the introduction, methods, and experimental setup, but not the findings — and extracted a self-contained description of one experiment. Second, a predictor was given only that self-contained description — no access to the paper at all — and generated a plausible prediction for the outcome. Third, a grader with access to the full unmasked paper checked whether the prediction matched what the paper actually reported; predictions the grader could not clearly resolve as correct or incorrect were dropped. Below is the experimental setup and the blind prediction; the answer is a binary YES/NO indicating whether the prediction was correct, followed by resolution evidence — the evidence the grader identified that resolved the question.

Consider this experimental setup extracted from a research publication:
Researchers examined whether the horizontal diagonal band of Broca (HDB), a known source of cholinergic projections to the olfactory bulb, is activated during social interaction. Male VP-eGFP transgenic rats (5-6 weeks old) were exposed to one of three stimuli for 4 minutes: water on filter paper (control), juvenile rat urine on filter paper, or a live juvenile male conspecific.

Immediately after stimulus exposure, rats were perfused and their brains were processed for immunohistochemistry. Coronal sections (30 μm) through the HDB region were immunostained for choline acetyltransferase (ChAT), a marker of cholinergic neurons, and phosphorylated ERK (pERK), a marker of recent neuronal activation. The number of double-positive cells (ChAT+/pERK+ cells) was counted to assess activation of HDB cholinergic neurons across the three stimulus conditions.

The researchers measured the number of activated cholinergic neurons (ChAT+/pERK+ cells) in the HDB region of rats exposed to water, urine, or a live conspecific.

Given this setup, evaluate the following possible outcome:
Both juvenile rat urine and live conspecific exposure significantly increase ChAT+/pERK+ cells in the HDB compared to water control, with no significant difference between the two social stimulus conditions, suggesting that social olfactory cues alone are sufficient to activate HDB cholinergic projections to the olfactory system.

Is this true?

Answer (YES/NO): NO